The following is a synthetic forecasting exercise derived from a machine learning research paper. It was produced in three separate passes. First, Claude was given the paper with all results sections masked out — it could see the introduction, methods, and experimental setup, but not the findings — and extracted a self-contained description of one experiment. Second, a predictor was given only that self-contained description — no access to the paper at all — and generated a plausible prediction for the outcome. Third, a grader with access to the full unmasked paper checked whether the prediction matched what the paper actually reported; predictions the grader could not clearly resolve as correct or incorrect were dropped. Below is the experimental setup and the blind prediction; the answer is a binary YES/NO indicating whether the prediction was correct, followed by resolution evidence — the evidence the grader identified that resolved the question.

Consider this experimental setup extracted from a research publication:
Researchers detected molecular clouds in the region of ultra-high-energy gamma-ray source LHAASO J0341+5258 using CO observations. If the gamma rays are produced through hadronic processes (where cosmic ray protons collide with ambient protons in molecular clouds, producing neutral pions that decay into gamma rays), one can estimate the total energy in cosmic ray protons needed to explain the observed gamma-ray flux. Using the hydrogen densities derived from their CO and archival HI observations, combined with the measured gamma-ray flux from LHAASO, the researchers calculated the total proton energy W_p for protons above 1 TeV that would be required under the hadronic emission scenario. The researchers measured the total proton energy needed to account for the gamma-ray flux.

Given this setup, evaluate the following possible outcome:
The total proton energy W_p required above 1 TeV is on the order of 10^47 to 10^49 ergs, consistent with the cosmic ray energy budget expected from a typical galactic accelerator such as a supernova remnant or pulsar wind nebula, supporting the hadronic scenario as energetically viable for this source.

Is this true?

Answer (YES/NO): NO